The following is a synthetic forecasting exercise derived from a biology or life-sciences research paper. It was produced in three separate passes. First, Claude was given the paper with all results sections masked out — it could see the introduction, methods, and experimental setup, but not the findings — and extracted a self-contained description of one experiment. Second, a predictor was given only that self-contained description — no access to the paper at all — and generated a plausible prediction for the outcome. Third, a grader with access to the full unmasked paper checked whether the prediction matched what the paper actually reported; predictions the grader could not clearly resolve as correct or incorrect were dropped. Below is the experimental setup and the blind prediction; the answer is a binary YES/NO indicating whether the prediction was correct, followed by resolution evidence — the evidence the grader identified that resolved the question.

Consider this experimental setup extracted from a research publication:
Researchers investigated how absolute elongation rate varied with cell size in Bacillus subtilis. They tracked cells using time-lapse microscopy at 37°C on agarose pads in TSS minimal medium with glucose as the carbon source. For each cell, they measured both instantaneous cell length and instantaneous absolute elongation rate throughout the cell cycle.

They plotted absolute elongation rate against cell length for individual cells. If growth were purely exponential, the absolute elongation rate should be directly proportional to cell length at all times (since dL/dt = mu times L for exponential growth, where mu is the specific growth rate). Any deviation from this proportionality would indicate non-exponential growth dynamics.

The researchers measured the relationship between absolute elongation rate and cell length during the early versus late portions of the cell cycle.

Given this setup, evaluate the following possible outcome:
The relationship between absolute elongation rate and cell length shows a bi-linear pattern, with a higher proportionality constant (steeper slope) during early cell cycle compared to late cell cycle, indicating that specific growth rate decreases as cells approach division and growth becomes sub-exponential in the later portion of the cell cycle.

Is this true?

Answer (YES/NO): NO